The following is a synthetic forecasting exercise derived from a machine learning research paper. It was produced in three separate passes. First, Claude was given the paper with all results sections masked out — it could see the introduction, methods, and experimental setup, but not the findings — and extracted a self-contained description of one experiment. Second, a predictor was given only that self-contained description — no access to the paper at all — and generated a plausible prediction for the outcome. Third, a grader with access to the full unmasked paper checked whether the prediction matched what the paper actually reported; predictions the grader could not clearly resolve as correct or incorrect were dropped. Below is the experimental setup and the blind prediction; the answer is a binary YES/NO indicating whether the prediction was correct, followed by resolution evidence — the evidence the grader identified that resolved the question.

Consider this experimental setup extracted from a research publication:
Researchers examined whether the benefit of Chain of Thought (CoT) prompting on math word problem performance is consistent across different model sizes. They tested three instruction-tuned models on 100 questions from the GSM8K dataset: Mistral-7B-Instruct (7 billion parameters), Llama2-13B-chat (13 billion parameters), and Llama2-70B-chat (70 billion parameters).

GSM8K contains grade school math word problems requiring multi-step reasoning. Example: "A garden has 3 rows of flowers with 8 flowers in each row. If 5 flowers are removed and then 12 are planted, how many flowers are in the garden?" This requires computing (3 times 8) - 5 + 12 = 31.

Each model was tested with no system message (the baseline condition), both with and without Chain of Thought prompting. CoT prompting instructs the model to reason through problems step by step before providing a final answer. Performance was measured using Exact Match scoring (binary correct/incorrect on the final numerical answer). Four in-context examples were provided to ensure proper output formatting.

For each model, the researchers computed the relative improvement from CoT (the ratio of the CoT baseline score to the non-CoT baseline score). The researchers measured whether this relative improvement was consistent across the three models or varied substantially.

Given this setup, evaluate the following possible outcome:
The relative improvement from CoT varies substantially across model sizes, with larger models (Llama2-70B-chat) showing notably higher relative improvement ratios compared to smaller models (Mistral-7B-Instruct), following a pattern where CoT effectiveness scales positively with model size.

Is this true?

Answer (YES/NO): NO